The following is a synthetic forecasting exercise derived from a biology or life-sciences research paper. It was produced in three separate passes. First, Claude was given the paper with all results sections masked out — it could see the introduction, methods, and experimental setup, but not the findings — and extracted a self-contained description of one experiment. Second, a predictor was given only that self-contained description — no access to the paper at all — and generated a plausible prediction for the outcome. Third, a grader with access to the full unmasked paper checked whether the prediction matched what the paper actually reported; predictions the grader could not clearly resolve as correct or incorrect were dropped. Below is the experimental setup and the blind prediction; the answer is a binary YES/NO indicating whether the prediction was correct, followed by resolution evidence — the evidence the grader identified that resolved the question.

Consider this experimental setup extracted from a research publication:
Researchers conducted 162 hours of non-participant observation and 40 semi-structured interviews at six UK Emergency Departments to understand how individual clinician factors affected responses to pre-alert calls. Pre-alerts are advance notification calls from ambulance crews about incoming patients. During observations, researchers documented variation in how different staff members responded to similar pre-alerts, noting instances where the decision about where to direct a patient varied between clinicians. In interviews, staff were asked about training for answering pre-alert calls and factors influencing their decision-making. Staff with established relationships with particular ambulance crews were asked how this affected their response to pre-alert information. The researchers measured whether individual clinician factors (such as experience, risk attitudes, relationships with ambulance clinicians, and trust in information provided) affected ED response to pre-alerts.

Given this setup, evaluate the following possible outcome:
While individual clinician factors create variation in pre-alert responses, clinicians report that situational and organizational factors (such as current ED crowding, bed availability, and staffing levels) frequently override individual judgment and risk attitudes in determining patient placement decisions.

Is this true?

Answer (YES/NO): YES